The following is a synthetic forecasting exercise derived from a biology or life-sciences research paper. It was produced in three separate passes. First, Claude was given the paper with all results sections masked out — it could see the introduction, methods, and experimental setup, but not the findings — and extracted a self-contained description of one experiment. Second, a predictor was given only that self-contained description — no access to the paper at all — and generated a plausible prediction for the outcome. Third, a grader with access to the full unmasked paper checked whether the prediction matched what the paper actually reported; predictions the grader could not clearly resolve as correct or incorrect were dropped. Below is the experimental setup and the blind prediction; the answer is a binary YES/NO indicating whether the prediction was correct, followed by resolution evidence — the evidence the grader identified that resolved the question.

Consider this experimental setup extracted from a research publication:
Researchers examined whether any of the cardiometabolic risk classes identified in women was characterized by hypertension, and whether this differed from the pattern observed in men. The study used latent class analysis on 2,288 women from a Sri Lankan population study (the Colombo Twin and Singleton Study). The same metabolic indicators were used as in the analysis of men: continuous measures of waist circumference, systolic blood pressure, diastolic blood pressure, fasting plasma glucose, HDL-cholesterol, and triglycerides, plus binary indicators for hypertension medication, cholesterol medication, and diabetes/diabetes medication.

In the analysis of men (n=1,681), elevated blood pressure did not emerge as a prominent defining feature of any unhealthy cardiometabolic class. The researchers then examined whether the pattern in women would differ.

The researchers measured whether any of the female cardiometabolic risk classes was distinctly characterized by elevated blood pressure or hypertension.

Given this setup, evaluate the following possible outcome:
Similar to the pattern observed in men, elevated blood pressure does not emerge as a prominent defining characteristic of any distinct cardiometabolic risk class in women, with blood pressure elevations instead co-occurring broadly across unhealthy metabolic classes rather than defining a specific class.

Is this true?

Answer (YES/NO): NO